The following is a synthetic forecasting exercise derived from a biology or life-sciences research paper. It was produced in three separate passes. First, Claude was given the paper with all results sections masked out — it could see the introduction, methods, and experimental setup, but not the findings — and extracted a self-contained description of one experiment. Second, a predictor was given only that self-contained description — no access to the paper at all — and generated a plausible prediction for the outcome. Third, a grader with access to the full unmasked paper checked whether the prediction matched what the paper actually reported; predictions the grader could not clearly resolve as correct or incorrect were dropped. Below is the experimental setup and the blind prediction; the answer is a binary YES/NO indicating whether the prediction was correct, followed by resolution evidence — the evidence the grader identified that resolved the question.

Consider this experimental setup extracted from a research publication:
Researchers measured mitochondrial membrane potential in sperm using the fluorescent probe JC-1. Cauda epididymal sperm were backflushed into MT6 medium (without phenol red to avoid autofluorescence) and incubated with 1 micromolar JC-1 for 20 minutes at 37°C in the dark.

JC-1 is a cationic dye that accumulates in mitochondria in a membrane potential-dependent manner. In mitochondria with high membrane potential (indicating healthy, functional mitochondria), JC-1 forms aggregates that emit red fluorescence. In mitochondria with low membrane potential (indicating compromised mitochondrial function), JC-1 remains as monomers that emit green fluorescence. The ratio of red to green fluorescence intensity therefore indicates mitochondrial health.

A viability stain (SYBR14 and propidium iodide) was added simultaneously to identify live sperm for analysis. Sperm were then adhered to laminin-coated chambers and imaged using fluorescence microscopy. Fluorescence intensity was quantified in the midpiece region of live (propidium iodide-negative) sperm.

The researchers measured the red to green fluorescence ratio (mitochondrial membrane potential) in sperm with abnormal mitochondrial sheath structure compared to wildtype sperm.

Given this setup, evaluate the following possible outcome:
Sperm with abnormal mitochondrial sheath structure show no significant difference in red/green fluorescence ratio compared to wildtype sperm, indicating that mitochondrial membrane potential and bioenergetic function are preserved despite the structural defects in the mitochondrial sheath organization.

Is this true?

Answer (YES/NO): YES